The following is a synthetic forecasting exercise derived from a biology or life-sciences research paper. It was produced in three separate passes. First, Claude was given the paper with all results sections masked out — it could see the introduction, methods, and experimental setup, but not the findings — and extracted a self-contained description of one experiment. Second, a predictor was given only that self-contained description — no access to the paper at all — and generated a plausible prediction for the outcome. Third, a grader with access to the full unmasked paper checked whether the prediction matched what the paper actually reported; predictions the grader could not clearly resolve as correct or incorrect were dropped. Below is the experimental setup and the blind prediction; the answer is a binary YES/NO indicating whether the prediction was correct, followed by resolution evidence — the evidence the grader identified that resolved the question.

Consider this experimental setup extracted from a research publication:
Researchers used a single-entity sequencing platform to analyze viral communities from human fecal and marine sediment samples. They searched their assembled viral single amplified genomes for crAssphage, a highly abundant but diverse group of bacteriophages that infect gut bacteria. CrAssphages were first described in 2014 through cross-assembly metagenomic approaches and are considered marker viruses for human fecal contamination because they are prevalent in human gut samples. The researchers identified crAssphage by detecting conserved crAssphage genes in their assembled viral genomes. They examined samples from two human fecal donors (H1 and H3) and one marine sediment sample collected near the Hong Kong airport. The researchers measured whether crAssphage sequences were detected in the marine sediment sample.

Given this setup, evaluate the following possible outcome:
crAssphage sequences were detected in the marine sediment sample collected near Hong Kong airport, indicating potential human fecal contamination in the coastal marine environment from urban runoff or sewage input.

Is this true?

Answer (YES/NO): YES